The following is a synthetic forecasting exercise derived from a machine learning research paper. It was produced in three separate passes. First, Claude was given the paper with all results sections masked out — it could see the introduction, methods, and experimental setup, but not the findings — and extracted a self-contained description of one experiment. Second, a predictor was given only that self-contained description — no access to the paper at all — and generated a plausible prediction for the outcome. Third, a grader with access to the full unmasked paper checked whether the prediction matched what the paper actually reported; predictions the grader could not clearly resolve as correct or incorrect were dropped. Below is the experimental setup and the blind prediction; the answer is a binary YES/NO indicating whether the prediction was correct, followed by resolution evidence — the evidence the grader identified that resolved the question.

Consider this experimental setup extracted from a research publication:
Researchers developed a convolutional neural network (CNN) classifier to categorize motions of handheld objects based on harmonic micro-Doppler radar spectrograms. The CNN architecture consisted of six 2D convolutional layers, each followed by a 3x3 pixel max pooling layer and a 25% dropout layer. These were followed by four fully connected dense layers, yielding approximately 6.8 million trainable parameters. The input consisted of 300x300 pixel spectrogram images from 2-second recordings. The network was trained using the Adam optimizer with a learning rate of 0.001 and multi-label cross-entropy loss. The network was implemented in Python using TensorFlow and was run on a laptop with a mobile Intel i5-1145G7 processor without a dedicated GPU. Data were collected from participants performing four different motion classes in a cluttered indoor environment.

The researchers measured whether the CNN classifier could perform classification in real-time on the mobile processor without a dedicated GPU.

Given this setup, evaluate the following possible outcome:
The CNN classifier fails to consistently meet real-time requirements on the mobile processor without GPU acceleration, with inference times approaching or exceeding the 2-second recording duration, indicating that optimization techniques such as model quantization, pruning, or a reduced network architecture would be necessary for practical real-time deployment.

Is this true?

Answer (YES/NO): NO